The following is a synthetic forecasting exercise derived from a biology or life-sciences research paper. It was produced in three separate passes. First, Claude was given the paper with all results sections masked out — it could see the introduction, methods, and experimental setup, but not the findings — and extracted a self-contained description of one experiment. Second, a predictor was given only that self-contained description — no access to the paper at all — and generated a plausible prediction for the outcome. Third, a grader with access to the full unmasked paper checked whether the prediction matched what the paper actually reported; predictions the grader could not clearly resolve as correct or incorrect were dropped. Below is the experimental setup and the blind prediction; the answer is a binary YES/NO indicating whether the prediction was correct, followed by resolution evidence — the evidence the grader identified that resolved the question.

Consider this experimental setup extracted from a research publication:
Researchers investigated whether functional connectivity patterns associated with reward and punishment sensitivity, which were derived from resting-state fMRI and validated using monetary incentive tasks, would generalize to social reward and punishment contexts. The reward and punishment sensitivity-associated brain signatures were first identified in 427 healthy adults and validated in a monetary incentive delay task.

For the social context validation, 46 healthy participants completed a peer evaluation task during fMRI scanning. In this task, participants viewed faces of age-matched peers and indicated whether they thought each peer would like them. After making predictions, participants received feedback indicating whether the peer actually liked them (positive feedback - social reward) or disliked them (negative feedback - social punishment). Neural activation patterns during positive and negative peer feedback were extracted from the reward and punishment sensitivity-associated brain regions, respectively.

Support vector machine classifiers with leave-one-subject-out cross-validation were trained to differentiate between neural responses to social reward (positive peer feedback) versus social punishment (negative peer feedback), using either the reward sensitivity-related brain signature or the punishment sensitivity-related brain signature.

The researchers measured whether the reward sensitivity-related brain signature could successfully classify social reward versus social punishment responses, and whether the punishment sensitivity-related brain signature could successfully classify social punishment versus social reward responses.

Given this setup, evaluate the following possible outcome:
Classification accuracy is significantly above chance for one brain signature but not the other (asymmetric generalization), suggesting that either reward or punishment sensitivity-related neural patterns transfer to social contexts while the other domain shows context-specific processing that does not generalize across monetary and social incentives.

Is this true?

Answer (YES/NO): NO